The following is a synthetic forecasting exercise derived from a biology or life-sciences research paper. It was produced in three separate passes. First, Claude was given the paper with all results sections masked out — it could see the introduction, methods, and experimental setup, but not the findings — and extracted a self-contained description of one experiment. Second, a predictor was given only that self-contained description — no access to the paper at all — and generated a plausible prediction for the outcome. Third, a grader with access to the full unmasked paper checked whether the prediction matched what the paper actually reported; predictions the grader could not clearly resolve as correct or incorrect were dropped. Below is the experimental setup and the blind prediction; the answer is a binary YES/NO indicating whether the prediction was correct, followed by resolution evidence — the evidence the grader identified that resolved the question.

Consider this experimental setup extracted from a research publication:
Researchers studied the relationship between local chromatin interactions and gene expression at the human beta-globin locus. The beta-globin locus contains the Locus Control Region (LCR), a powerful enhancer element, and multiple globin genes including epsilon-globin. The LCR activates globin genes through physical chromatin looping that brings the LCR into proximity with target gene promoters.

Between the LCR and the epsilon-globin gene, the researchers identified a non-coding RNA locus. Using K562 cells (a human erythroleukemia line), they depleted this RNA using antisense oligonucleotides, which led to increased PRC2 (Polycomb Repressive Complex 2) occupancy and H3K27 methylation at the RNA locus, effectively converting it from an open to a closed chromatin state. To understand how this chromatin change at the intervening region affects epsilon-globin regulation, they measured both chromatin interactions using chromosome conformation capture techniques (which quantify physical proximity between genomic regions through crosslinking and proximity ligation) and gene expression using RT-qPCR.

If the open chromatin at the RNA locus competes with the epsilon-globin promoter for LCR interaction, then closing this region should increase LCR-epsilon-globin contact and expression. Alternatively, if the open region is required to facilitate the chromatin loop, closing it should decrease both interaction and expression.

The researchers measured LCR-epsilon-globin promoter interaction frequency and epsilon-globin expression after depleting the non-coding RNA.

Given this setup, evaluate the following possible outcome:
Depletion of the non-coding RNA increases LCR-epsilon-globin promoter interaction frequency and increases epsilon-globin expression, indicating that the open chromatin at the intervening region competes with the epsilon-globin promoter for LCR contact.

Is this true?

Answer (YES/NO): YES